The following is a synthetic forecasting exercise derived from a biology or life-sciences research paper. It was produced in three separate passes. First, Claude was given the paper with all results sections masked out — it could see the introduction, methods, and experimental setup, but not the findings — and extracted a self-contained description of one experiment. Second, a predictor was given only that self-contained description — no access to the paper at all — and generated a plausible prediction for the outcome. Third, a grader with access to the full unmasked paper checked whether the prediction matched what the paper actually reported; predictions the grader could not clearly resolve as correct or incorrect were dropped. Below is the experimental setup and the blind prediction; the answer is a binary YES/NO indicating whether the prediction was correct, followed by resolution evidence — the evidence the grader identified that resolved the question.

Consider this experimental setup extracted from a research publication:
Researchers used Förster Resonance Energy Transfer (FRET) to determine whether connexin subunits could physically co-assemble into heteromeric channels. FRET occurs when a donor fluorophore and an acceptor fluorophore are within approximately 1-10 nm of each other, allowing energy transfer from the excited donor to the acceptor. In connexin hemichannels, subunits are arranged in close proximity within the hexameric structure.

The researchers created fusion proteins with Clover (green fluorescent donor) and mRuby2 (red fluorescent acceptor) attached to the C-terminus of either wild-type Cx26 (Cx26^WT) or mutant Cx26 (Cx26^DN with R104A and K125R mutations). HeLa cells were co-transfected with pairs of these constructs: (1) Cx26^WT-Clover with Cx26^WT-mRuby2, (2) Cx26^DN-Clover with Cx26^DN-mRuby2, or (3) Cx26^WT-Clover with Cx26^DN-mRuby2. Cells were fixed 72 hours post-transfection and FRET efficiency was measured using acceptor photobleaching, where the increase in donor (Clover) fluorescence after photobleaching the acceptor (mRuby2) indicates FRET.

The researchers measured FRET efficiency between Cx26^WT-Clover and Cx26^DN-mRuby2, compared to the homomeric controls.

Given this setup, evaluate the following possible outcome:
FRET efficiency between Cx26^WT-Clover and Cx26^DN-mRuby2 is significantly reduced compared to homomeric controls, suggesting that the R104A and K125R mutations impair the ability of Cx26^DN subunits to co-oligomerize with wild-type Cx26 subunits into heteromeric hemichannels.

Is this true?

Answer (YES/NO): NO